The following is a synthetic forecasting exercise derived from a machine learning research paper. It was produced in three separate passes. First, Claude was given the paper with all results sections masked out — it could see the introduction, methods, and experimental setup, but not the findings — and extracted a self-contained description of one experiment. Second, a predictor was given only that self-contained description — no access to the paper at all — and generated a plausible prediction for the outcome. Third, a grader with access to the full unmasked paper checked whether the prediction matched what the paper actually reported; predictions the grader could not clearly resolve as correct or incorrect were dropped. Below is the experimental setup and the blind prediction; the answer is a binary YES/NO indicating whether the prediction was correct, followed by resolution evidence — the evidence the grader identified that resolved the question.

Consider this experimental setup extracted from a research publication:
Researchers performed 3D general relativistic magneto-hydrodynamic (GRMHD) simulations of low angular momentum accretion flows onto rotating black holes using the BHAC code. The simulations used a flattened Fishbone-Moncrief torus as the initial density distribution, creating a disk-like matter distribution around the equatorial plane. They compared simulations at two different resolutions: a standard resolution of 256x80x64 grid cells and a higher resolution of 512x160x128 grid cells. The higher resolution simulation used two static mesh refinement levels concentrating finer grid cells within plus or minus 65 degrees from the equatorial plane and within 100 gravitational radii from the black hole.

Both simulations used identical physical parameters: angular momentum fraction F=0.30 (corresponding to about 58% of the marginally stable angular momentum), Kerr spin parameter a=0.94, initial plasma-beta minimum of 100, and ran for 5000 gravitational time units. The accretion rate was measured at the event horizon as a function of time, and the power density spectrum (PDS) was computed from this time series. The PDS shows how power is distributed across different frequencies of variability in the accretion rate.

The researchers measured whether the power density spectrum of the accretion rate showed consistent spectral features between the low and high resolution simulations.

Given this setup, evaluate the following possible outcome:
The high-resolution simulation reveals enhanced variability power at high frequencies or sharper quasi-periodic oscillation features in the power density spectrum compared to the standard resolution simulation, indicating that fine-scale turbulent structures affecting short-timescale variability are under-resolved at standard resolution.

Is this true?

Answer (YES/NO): NO